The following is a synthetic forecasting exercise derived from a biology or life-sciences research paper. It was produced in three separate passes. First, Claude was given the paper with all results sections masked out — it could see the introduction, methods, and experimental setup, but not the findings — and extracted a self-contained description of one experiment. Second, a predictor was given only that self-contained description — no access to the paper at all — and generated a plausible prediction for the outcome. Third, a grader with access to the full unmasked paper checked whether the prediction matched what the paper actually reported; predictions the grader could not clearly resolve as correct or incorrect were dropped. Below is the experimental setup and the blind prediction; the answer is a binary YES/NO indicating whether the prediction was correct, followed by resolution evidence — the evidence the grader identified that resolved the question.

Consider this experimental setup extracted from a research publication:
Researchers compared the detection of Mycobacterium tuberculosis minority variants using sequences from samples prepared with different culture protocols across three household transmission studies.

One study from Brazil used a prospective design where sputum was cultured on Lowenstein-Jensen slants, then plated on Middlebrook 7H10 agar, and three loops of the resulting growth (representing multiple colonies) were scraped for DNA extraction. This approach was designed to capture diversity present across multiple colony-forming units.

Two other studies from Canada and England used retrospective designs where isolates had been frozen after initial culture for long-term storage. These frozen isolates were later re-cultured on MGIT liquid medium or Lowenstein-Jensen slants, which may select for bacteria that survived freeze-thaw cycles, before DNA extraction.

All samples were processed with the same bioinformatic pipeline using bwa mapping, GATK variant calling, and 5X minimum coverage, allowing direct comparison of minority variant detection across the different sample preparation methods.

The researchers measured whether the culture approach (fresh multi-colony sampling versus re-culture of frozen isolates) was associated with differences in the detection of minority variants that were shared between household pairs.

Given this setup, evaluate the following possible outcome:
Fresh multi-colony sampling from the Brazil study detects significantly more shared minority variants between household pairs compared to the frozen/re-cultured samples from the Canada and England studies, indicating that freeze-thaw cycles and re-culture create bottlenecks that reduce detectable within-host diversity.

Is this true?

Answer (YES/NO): YES